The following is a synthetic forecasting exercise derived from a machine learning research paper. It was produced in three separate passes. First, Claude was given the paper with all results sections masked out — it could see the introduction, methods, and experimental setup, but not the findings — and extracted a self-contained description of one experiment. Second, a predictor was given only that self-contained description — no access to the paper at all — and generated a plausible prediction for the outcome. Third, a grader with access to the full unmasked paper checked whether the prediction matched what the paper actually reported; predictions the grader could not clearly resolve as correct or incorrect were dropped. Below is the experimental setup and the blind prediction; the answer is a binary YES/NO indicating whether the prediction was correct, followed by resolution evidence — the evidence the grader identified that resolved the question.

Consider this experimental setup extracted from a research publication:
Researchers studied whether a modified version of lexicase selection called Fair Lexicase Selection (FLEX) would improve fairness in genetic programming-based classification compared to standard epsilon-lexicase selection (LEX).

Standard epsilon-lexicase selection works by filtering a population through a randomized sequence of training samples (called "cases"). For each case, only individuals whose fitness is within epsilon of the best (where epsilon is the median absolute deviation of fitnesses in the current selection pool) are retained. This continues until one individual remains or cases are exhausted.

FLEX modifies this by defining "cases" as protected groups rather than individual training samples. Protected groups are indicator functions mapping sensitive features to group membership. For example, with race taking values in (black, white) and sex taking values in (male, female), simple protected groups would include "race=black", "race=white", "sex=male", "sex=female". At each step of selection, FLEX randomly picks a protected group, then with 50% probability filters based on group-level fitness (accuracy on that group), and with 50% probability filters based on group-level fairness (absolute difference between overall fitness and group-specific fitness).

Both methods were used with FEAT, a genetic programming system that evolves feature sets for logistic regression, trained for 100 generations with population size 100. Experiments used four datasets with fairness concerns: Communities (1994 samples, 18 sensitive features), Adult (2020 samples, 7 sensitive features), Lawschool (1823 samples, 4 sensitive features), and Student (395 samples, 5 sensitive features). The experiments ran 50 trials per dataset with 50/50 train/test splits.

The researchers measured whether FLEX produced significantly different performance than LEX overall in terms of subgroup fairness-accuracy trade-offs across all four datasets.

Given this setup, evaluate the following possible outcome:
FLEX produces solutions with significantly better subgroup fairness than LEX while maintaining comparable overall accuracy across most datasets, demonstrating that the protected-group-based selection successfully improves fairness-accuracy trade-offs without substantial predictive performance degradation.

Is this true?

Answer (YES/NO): NO